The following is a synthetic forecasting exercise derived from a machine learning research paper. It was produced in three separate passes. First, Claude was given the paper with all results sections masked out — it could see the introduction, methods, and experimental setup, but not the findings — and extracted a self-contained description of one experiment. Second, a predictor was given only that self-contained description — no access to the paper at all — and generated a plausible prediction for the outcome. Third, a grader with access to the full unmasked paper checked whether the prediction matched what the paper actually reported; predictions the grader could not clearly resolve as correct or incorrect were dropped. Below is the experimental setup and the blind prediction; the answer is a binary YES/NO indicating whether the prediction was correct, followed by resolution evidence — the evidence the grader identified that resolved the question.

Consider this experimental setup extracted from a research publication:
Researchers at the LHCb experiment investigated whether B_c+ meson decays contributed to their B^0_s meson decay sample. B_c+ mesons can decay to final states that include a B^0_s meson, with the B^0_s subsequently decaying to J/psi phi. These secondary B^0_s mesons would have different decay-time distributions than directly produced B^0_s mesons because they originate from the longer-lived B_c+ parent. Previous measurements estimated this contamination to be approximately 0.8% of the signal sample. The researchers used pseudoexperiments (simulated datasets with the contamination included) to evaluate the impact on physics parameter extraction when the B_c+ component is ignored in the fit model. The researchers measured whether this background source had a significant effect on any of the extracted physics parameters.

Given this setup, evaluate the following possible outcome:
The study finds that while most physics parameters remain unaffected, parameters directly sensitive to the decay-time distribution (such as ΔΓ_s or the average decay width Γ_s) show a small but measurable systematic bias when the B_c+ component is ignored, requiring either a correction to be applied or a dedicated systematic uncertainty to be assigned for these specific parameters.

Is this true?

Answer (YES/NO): YES